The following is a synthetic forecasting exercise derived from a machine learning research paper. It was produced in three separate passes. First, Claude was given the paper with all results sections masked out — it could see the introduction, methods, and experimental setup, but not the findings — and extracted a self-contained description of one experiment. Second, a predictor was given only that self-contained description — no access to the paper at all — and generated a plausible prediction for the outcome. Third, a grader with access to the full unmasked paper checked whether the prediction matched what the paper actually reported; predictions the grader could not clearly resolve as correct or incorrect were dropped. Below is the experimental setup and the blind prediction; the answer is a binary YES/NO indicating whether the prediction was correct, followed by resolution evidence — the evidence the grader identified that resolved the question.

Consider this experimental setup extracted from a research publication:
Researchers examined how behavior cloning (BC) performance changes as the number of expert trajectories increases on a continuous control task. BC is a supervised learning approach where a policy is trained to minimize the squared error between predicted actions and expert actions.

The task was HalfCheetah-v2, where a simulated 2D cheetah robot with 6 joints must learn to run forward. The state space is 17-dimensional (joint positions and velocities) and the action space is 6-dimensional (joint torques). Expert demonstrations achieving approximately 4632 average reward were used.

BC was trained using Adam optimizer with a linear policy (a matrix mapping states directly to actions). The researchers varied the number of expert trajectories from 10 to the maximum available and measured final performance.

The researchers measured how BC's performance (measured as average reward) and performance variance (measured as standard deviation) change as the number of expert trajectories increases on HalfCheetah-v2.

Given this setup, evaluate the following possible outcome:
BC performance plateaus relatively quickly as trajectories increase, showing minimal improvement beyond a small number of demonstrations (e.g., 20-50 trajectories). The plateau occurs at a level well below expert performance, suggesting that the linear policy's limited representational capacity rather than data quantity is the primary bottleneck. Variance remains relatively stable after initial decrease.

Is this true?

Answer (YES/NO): NO